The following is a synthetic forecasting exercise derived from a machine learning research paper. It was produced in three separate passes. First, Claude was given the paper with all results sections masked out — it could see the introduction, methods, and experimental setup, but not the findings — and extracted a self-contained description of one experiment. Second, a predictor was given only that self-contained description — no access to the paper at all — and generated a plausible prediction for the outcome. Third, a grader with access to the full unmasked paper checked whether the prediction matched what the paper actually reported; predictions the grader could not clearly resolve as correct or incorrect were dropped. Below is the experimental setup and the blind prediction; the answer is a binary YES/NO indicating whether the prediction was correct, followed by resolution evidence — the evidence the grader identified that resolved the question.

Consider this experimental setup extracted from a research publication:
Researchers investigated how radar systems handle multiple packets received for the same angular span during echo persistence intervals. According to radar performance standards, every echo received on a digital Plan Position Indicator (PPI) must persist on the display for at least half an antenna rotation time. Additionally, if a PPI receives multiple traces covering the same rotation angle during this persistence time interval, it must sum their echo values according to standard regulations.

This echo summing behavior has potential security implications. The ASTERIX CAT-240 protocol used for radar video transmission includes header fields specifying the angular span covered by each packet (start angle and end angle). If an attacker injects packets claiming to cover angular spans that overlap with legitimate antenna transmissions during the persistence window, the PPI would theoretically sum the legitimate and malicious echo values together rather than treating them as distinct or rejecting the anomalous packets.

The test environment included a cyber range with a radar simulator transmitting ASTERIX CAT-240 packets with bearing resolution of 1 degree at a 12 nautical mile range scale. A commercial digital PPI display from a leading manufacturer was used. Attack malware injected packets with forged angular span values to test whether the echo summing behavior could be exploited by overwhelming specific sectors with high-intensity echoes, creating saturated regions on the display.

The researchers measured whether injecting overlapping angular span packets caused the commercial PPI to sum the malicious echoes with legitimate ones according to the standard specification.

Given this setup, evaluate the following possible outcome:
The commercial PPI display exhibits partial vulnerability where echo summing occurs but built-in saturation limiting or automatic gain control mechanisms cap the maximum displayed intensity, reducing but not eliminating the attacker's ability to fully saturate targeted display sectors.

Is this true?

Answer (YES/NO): NO